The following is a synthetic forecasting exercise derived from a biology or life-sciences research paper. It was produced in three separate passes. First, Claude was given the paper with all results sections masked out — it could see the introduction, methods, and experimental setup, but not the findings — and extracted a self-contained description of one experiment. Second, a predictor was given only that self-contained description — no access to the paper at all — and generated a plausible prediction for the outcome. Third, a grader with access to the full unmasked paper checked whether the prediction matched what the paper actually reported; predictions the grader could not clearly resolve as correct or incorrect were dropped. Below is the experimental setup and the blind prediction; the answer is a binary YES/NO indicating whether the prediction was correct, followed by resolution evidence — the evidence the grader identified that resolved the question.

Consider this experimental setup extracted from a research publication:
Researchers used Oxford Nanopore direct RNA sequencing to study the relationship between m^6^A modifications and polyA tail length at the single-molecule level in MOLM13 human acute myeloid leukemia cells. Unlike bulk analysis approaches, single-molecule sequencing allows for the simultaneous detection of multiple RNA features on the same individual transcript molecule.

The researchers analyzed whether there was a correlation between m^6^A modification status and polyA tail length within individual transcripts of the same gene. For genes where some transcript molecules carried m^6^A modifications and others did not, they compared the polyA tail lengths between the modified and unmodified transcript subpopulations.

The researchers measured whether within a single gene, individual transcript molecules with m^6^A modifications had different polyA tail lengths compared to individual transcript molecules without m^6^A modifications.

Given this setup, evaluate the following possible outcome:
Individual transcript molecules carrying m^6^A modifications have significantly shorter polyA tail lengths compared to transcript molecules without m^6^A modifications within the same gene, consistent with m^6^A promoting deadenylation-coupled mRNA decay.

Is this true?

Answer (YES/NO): NO